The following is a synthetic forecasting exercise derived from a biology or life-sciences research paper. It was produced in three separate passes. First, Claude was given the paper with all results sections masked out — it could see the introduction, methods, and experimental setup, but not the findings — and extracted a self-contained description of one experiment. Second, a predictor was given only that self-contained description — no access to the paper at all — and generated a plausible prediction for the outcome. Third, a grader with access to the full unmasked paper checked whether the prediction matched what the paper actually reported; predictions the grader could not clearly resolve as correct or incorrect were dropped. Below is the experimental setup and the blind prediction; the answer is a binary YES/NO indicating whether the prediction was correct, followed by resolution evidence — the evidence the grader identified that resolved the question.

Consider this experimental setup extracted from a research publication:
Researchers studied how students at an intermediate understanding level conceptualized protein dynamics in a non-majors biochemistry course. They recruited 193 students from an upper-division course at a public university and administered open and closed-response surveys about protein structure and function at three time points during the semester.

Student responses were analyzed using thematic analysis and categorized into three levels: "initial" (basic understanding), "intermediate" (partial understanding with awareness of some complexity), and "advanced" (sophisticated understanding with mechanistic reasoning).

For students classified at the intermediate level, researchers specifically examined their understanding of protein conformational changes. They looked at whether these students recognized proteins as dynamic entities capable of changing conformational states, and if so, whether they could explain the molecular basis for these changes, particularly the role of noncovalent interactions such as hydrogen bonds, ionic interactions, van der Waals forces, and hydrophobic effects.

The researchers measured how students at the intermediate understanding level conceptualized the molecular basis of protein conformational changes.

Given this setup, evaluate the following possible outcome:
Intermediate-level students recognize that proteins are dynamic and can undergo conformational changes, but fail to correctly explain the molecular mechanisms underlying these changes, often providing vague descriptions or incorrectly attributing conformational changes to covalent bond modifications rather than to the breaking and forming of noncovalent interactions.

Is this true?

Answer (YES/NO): NO